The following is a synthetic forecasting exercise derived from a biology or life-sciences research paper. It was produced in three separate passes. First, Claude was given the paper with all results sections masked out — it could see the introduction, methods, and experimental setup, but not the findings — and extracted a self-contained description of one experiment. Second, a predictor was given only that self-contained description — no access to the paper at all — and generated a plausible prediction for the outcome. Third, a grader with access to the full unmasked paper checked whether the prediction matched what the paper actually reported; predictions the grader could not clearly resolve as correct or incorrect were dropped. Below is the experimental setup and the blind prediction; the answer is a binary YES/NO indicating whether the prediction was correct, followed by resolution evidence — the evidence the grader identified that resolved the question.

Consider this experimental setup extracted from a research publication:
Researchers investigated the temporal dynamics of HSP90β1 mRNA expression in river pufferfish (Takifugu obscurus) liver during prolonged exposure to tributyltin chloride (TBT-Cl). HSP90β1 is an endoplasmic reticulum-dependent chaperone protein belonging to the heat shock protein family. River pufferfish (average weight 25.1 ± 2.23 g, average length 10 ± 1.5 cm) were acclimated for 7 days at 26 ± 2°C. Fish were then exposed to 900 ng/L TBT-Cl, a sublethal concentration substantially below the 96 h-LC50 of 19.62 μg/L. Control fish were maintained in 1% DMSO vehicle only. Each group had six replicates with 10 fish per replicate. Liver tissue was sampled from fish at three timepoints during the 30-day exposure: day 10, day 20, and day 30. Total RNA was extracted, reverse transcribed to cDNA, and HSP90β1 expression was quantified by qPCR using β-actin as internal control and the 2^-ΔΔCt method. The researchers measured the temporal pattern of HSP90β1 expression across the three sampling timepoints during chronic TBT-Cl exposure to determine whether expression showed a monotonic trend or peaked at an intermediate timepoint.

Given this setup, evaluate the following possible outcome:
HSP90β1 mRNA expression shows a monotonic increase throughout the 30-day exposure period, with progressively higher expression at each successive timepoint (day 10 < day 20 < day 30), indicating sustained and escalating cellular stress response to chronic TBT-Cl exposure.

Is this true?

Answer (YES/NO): NO